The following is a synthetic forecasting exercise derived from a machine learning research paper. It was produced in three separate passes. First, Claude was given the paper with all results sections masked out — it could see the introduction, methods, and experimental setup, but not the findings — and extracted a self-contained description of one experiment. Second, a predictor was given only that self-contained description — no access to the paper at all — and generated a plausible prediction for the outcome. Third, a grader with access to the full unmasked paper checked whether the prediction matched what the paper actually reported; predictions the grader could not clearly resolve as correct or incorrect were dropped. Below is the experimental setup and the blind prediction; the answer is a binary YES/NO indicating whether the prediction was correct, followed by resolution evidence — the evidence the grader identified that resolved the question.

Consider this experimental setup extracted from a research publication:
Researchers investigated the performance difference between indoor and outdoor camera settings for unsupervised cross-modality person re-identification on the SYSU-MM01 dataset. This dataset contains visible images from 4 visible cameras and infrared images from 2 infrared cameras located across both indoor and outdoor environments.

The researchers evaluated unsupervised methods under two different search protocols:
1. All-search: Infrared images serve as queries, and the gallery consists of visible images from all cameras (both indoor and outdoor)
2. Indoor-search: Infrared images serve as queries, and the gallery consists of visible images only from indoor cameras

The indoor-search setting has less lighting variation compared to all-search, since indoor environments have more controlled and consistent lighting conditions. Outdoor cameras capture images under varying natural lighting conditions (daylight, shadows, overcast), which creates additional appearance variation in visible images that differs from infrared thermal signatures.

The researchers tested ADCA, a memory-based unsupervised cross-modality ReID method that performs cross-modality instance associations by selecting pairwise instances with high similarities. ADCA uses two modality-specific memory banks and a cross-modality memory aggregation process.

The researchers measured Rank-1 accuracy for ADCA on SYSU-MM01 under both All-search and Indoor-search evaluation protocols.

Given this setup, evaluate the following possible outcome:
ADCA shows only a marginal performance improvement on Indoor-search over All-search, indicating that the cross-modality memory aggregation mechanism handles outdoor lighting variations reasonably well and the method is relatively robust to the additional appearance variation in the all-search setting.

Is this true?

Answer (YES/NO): NO